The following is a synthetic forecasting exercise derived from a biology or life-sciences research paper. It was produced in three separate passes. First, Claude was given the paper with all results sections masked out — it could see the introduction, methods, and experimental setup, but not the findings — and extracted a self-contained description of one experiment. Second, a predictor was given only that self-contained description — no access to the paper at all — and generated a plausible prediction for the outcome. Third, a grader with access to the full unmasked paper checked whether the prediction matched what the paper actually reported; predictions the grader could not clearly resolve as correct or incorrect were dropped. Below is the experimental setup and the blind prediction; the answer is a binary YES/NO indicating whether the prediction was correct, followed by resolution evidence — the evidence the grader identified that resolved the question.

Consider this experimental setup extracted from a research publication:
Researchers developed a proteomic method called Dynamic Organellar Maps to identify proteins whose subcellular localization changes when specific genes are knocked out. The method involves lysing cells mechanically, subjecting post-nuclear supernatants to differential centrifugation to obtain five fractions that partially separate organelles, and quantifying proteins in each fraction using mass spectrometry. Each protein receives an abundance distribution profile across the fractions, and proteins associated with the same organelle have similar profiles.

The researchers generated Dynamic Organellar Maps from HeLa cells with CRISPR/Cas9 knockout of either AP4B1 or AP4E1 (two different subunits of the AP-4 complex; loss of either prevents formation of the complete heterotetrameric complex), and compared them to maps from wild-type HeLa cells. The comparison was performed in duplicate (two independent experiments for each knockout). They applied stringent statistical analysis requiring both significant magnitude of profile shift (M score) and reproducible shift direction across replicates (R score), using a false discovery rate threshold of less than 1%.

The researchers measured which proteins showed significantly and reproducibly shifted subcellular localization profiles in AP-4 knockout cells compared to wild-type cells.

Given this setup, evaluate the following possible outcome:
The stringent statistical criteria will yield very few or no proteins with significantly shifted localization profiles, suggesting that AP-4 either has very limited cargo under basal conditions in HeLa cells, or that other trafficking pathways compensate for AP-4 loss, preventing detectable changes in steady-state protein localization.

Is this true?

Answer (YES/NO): NO